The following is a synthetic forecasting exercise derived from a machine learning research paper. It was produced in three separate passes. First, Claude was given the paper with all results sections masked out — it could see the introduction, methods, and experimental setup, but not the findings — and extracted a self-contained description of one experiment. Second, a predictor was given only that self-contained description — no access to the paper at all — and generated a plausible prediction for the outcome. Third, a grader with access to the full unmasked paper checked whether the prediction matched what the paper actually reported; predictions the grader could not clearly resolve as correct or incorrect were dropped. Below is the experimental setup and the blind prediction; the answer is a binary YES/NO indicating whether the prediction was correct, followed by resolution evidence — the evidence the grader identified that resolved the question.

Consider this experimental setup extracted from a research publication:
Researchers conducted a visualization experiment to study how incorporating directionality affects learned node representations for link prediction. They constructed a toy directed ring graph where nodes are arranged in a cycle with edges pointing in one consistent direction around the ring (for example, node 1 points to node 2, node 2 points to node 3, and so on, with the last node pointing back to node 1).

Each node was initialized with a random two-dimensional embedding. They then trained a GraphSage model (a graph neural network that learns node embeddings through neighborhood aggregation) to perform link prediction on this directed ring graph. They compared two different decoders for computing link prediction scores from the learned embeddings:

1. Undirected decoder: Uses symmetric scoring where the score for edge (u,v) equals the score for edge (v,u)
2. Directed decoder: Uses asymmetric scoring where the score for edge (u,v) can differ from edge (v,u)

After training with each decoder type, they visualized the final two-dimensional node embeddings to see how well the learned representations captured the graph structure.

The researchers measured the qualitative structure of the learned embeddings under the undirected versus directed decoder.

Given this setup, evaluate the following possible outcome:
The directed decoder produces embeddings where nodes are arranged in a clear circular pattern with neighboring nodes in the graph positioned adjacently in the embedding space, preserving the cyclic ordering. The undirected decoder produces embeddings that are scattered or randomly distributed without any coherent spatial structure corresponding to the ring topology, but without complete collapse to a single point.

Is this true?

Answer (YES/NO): NO